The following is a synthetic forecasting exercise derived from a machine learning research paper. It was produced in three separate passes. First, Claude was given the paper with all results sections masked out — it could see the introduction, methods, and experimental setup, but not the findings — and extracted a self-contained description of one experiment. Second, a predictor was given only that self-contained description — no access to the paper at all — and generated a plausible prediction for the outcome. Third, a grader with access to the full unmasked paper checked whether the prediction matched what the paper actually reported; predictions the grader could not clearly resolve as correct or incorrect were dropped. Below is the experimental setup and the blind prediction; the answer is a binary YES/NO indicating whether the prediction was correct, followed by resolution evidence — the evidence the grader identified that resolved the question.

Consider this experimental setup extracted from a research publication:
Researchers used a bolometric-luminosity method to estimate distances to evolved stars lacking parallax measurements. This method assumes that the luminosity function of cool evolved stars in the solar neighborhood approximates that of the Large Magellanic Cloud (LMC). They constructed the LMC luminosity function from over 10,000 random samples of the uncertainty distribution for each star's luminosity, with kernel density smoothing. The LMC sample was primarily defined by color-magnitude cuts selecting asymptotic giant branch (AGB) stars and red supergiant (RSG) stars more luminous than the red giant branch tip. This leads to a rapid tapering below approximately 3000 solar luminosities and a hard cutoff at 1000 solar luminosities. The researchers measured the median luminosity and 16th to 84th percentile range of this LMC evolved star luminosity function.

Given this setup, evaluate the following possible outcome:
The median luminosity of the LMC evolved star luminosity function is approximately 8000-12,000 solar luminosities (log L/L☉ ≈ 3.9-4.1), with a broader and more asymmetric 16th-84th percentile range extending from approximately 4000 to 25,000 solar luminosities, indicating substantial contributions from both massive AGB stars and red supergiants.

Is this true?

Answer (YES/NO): NO